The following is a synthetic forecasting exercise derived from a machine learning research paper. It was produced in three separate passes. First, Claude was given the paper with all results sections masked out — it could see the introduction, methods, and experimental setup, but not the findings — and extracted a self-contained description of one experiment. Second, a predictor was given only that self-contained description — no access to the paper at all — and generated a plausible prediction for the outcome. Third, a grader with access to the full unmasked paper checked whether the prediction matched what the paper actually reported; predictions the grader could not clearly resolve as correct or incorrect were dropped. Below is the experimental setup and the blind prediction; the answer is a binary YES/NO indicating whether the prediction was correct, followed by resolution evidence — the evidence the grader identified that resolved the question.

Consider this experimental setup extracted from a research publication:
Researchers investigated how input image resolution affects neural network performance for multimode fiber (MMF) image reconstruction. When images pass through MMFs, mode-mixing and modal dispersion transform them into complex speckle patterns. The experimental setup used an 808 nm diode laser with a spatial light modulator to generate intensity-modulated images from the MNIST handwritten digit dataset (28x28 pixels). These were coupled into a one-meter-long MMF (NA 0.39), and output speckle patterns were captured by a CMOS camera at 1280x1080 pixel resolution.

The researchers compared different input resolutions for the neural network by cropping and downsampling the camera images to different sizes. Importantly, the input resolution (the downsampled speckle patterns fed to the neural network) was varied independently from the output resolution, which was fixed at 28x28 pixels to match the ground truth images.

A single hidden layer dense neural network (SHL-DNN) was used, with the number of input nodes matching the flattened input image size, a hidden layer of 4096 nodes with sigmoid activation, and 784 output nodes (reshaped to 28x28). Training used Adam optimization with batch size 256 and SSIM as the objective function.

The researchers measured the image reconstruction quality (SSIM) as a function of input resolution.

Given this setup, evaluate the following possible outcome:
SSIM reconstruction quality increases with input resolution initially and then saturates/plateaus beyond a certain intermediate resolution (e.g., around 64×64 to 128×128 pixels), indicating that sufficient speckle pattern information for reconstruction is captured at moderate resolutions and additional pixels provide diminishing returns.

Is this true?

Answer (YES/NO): NO